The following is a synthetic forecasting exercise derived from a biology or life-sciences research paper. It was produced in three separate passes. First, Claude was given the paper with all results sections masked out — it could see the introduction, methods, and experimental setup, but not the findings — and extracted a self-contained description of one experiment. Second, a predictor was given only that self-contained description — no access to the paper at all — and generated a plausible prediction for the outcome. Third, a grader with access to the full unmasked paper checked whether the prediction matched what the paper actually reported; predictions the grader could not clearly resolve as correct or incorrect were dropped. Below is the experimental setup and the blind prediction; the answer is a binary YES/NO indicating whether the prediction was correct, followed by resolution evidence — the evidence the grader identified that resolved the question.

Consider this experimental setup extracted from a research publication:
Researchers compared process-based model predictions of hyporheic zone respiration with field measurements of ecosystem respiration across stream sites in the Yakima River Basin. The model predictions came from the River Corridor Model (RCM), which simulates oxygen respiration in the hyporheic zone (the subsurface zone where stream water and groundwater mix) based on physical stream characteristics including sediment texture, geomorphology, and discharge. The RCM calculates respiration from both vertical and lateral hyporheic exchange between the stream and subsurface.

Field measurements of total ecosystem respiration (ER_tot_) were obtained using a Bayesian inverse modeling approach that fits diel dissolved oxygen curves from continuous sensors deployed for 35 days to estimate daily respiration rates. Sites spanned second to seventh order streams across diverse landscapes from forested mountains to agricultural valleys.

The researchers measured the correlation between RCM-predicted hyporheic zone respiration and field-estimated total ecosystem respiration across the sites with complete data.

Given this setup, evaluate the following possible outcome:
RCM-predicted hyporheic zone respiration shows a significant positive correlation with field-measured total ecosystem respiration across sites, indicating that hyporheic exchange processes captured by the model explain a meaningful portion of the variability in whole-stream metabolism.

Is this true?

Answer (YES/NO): NO